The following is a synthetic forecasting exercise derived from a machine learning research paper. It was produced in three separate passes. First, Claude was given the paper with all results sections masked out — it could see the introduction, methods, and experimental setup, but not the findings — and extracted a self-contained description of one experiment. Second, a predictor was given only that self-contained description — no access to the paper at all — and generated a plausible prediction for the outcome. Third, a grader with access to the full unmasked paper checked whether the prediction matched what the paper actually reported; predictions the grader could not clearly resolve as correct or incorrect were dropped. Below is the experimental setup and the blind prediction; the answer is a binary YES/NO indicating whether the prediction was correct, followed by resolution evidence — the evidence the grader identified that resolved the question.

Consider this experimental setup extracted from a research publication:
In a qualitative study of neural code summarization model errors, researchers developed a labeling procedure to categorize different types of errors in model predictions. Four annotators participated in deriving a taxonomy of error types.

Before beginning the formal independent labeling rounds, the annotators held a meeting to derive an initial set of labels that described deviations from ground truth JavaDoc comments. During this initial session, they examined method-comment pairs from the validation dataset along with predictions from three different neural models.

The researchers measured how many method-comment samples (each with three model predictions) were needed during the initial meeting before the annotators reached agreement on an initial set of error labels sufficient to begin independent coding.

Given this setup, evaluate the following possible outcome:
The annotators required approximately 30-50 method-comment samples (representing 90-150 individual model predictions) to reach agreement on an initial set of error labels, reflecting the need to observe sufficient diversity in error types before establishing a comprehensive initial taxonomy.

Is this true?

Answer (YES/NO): NO